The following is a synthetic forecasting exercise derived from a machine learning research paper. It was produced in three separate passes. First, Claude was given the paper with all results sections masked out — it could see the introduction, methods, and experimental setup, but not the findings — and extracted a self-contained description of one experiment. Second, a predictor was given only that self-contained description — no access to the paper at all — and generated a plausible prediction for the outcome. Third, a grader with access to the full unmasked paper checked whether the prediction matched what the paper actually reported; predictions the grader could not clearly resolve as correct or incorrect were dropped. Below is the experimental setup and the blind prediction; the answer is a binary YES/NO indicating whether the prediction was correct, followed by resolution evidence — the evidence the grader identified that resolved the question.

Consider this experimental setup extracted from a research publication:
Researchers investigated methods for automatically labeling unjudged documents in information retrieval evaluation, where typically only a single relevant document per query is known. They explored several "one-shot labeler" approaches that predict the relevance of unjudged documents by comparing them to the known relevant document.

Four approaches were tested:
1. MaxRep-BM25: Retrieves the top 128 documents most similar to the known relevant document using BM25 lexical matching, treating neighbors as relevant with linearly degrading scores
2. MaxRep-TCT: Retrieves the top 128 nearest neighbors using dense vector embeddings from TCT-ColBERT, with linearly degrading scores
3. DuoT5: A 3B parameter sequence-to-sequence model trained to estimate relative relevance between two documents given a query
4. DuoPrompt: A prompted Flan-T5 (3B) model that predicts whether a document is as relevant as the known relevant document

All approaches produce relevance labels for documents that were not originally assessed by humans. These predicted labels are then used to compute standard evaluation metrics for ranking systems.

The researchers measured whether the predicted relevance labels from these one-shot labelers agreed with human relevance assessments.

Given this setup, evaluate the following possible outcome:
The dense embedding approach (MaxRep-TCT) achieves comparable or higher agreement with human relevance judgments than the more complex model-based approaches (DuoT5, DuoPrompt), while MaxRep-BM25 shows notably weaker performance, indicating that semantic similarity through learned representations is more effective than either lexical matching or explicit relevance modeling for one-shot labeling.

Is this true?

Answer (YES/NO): NO